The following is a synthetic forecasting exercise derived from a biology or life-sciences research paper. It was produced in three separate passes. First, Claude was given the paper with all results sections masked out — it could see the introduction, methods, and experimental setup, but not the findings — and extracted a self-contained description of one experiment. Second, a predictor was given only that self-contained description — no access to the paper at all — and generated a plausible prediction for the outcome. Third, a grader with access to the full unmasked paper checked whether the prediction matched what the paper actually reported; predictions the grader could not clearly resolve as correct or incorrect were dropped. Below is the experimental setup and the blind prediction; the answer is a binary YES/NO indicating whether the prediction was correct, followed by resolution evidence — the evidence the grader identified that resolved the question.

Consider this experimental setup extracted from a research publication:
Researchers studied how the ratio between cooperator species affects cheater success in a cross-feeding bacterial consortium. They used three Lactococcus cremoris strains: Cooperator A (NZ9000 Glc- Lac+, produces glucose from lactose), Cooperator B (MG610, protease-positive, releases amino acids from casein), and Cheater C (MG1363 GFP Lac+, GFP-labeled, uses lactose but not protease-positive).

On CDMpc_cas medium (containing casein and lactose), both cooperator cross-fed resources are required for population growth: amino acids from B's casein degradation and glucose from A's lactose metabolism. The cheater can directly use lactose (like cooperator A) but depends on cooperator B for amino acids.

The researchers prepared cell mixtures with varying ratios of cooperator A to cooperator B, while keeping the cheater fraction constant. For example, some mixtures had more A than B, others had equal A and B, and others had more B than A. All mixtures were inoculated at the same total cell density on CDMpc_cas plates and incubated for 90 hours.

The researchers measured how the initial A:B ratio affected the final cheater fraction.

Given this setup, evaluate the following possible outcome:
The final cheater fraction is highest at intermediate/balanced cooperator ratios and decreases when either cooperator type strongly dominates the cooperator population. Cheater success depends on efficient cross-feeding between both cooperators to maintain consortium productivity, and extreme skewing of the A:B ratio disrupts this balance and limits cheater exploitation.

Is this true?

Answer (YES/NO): NO